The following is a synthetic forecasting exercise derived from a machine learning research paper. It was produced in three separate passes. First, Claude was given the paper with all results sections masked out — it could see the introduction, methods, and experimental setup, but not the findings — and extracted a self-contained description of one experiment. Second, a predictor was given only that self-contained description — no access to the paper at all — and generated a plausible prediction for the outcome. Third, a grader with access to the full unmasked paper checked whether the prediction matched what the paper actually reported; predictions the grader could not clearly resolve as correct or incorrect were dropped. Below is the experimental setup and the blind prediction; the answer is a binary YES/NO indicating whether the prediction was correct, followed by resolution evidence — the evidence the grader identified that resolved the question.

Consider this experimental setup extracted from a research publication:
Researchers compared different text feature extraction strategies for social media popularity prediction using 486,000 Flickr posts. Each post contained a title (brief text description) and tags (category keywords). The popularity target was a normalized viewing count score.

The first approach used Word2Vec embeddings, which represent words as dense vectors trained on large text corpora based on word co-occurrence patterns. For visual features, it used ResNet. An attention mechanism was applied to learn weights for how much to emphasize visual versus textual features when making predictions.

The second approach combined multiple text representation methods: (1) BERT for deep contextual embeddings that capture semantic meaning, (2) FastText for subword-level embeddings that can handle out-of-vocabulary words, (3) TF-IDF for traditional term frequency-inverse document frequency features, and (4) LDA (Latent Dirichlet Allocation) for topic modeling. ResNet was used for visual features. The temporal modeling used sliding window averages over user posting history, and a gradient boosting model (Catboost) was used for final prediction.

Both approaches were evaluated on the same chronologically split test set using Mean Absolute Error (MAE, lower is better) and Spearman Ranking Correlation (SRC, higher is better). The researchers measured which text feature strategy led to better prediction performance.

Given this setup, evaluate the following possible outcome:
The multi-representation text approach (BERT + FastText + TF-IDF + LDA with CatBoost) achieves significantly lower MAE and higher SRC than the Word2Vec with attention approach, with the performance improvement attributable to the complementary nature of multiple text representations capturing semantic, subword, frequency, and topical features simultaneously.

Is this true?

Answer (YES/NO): NO